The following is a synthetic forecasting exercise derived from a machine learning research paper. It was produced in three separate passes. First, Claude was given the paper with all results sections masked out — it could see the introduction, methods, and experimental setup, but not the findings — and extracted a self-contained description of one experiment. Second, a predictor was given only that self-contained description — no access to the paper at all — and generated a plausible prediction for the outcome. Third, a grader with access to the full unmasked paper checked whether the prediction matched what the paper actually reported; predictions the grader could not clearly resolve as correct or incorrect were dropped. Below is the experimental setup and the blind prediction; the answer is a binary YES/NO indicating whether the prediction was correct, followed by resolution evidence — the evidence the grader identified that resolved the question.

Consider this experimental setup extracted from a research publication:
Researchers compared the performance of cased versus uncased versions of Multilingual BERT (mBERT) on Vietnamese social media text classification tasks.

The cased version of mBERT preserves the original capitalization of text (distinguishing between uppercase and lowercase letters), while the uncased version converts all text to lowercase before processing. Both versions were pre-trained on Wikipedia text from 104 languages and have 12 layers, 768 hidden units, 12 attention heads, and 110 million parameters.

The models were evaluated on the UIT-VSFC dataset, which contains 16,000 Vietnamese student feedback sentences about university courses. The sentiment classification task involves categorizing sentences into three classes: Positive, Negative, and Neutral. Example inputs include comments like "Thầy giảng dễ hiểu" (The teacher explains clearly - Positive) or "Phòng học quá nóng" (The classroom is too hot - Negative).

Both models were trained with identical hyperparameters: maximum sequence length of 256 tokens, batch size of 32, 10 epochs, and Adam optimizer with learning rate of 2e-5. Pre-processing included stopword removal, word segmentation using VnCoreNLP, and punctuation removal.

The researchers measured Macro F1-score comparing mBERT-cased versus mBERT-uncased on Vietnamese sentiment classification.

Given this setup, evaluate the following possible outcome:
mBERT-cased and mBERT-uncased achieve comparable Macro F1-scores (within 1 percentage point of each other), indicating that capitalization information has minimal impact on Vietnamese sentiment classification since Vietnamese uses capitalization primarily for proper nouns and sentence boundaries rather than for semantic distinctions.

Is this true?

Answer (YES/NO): YES